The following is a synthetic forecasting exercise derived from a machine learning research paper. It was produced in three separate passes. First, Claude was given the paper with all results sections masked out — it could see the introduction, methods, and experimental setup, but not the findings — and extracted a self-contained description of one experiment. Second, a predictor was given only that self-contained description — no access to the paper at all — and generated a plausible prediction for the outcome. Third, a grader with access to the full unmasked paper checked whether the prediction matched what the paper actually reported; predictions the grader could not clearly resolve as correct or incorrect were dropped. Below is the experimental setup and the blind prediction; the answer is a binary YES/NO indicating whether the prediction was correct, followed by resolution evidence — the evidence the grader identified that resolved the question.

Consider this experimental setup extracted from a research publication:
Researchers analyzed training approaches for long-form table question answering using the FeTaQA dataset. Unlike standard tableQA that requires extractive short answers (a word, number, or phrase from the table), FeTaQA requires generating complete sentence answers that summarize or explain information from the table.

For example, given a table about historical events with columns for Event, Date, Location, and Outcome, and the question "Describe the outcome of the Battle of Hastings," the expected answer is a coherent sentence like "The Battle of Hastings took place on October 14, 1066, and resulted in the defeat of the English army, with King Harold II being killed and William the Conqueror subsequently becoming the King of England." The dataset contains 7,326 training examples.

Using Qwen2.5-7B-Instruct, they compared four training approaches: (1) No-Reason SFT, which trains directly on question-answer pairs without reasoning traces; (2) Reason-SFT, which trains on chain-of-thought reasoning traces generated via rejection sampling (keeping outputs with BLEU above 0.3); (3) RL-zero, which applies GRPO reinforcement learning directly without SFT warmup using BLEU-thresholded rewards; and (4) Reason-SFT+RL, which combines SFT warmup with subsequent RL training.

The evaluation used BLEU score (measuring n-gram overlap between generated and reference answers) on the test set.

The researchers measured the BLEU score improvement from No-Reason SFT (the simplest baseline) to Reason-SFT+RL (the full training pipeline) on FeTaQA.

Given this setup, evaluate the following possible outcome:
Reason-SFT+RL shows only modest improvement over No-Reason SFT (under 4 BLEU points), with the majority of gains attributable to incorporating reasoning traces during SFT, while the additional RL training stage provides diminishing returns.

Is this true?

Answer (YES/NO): NO